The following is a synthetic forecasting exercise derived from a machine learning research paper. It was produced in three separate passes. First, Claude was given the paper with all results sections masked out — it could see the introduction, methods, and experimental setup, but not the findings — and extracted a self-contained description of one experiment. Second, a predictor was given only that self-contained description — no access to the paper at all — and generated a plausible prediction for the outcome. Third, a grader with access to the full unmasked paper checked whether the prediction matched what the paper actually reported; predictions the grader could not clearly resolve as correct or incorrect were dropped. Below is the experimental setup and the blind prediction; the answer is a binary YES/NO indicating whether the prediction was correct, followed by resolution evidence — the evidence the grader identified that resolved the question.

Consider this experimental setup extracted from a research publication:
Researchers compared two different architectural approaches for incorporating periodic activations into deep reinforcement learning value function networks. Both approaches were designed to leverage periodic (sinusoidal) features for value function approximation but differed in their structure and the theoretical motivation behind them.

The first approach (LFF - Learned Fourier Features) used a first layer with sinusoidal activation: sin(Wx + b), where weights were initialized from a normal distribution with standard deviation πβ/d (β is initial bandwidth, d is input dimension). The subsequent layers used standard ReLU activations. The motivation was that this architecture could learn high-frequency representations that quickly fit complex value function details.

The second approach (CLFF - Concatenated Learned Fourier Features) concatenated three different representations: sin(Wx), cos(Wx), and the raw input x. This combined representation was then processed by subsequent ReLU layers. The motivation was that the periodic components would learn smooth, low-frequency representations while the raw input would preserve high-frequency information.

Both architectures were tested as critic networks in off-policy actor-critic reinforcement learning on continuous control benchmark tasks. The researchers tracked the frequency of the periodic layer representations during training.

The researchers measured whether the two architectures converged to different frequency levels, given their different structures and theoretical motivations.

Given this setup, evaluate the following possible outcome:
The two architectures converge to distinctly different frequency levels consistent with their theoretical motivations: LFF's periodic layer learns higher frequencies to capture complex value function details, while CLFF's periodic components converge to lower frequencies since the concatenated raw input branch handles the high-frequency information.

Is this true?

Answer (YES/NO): NO